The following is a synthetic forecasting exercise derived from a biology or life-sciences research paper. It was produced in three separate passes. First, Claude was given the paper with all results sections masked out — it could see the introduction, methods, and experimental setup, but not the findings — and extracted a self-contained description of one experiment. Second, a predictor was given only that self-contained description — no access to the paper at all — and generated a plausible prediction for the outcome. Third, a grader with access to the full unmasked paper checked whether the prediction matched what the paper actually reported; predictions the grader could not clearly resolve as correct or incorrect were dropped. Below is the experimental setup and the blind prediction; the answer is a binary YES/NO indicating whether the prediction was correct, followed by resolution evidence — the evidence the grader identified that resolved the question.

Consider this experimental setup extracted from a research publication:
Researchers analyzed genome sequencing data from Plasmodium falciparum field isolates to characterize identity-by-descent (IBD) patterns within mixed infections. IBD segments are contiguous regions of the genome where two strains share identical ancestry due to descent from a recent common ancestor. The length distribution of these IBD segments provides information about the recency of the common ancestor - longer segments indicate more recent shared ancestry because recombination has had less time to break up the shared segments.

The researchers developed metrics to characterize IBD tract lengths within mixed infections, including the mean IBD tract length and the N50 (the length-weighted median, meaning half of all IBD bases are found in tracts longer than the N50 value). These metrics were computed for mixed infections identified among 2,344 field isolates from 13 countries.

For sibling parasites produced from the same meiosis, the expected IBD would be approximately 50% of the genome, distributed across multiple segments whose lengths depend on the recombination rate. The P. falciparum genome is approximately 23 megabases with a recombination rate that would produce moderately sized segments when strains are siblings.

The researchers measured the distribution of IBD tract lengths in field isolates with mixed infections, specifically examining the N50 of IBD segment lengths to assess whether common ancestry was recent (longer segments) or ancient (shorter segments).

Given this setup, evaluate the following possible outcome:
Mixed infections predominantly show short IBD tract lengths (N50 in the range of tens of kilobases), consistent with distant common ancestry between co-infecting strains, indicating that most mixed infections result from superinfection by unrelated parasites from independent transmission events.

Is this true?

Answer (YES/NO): NO